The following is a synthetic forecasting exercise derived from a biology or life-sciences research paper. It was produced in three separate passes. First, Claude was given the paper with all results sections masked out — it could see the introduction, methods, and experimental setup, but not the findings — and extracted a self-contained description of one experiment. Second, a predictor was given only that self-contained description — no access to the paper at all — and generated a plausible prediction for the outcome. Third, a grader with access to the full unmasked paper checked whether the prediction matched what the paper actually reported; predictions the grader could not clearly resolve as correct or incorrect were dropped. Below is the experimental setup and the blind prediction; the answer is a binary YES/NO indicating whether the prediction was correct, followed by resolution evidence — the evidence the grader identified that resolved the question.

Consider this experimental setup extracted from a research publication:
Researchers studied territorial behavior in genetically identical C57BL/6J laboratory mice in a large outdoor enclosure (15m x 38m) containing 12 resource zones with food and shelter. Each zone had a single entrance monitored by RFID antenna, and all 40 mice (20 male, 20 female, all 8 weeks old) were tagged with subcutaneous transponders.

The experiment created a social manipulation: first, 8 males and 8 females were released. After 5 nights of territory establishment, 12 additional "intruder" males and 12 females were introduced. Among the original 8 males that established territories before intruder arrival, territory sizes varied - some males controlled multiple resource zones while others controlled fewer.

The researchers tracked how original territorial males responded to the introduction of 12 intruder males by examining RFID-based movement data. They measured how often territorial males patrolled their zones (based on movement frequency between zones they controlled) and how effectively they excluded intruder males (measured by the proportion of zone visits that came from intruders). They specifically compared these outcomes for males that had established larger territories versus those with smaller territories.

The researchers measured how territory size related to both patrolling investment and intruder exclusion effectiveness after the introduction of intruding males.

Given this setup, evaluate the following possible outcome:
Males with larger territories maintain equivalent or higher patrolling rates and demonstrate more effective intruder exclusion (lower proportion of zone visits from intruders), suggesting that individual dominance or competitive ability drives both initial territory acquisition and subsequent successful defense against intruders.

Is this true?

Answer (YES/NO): NO